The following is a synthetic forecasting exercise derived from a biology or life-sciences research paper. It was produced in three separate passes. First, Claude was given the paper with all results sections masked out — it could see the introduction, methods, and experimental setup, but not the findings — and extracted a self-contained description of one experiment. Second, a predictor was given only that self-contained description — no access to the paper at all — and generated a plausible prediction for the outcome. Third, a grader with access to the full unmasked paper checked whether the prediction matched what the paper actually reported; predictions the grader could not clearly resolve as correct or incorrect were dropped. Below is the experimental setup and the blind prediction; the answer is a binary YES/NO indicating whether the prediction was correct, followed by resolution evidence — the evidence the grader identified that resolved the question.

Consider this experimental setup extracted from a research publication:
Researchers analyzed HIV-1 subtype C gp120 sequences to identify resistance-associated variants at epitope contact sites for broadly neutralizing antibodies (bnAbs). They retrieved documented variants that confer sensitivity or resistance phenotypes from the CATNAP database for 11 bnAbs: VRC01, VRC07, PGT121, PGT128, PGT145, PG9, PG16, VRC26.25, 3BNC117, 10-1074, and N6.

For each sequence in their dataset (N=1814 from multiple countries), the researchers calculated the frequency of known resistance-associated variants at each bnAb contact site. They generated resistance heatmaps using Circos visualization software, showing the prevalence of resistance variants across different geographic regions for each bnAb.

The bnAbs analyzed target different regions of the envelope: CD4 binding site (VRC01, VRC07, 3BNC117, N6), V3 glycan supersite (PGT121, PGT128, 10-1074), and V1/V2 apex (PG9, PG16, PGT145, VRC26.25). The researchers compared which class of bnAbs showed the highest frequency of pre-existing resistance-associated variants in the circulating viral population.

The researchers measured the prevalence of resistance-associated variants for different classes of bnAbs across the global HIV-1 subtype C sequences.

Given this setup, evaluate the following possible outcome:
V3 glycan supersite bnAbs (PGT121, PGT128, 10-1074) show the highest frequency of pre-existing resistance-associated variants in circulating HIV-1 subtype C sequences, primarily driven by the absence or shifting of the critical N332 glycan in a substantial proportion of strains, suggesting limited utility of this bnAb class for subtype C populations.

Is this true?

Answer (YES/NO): NO